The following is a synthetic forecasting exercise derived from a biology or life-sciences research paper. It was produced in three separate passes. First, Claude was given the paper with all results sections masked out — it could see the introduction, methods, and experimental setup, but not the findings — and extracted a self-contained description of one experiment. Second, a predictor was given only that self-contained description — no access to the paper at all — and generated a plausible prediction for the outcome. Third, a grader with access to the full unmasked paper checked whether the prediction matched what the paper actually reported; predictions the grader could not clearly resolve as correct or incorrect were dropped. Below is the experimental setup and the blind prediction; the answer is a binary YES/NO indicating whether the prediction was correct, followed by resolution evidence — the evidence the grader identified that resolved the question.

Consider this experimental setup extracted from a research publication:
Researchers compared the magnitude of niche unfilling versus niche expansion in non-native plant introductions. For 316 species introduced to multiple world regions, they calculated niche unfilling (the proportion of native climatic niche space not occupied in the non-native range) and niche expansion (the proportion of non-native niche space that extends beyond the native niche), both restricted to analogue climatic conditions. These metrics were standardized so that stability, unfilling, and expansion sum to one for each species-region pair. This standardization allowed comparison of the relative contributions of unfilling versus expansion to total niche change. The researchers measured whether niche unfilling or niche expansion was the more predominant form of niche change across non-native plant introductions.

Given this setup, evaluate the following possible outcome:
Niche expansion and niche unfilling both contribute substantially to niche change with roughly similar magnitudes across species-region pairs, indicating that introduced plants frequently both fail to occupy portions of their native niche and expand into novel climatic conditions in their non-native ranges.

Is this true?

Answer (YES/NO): NO